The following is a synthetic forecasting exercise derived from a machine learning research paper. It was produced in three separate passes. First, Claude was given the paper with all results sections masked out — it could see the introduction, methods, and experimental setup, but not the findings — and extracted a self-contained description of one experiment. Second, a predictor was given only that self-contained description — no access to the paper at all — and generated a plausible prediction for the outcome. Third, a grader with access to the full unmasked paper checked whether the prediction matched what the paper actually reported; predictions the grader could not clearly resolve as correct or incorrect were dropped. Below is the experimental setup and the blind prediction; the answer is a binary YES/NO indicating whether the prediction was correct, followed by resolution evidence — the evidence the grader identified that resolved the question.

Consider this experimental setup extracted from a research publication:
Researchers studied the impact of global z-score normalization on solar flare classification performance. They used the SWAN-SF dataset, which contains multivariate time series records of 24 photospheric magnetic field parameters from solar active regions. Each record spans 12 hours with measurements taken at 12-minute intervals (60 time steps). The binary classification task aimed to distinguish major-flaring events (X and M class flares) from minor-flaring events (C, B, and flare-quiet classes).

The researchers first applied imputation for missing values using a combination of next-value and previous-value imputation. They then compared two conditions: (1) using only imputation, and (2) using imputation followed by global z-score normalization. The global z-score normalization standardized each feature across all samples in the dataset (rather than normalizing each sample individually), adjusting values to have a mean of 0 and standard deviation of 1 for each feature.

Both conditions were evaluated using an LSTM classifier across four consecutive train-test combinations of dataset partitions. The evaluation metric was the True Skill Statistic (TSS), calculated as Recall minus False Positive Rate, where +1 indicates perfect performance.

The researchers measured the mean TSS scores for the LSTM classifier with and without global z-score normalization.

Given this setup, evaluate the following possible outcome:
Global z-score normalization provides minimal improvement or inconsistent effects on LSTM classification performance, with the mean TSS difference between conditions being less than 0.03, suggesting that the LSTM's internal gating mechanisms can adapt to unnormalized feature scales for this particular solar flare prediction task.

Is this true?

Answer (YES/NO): NO